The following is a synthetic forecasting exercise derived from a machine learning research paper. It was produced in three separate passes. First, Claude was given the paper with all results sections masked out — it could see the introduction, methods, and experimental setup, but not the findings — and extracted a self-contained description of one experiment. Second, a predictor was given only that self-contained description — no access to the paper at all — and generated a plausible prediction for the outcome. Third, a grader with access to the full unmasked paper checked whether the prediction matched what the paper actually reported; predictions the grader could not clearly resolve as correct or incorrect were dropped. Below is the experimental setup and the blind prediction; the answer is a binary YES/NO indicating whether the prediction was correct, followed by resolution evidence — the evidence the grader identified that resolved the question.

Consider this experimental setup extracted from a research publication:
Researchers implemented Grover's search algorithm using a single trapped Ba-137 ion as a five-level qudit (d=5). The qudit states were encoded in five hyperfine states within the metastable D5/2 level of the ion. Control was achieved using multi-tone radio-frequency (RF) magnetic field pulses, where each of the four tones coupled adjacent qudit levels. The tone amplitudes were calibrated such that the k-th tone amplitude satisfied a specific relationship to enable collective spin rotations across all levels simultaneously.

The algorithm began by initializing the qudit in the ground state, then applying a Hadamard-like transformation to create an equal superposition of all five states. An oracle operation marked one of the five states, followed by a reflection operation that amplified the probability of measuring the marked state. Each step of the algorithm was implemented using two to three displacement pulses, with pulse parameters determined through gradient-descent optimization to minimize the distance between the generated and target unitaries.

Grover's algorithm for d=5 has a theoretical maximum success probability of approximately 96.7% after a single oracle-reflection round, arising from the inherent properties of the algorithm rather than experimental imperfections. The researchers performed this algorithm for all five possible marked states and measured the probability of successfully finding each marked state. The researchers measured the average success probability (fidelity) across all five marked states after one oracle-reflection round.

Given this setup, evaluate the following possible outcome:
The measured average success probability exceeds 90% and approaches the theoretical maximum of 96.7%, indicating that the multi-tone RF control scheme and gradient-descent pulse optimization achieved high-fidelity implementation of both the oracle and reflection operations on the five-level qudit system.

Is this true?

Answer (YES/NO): YES